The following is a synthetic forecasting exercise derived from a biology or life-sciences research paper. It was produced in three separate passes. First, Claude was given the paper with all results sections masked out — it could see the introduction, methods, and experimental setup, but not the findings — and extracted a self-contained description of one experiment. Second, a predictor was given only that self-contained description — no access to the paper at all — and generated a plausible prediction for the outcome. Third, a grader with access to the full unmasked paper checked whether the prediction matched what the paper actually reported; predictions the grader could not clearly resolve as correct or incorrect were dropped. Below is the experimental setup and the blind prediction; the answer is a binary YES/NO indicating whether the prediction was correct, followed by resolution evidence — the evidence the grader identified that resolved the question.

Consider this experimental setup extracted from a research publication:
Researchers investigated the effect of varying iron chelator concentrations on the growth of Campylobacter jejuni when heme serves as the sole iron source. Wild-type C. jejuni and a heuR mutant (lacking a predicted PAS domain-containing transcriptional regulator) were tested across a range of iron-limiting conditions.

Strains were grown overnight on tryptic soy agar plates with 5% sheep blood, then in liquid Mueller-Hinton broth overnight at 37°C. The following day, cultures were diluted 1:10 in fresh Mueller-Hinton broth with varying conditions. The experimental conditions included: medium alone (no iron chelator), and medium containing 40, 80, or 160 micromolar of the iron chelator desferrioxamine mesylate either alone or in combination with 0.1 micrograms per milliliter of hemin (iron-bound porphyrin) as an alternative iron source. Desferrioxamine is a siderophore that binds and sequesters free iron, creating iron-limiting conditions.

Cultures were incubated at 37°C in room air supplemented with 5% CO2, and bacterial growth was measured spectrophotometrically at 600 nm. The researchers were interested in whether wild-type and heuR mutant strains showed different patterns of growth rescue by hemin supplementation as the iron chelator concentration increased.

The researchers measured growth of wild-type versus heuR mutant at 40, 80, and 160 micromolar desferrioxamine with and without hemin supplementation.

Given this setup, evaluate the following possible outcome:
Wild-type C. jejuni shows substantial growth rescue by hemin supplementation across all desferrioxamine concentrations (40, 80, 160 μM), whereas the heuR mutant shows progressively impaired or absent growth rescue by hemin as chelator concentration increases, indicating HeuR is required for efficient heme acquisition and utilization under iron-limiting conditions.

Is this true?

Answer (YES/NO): YES